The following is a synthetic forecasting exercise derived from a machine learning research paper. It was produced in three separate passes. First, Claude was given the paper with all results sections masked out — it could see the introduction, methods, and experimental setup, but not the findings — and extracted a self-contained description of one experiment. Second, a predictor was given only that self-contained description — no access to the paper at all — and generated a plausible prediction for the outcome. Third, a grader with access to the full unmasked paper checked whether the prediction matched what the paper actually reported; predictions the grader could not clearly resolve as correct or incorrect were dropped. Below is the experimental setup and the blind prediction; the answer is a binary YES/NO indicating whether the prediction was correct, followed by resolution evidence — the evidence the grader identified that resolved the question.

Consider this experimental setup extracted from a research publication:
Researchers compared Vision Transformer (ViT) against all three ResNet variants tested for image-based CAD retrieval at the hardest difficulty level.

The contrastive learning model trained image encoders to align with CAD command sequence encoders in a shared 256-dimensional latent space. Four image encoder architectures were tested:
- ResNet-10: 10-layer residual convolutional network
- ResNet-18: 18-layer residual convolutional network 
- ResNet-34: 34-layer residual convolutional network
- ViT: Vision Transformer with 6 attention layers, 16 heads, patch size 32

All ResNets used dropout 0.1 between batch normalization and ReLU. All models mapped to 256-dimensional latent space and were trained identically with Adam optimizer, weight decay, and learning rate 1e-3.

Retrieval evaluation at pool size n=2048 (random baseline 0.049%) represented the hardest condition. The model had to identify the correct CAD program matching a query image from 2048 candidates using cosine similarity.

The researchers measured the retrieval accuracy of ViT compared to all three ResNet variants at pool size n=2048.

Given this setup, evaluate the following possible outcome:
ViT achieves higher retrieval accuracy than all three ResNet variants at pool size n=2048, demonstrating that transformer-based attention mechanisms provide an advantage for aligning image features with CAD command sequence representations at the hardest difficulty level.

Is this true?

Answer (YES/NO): NO